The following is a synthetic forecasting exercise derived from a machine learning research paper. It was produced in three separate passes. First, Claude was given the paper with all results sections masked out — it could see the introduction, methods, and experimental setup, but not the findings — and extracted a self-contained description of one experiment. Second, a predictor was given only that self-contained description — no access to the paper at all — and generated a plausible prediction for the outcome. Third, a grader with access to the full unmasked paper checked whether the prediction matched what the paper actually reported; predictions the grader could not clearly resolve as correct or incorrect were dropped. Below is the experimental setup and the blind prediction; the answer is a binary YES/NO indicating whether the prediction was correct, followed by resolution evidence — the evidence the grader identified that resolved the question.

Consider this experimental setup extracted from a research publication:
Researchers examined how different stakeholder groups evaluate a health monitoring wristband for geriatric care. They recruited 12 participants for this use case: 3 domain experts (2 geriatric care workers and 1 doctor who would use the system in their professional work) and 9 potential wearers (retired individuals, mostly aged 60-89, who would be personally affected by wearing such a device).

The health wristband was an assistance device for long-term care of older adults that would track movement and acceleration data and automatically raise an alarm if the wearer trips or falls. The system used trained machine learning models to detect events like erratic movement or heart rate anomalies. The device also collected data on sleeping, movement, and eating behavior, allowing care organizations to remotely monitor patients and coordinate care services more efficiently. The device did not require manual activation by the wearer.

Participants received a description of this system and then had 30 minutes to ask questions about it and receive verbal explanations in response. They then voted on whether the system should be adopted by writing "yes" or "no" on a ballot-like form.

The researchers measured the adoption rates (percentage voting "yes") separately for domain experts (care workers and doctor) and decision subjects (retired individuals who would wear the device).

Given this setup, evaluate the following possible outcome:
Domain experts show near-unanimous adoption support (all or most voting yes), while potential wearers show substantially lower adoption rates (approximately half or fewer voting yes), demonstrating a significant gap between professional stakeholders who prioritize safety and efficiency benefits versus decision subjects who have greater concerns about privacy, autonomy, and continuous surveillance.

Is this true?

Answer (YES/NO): NO